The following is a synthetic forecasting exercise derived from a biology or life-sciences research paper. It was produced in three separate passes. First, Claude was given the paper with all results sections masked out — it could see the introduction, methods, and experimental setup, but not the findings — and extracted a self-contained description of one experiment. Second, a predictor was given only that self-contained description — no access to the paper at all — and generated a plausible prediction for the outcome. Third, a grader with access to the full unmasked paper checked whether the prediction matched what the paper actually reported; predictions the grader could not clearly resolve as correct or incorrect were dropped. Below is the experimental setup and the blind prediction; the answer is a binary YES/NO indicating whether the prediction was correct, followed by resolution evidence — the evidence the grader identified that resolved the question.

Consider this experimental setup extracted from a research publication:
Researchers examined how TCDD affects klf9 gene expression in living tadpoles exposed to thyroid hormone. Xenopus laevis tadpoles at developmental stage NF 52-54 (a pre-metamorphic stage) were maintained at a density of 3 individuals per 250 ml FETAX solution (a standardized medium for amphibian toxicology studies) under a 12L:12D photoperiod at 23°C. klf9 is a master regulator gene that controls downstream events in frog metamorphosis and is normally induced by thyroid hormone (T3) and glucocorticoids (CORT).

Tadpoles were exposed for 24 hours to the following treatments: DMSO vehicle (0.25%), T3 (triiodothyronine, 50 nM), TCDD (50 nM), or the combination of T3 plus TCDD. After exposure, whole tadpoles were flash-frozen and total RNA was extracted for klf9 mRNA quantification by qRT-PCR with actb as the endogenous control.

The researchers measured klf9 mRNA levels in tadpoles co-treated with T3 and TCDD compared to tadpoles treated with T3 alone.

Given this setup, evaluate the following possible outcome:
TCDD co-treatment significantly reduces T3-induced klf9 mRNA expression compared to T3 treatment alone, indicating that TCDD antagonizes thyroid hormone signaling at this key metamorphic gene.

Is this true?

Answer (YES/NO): NO